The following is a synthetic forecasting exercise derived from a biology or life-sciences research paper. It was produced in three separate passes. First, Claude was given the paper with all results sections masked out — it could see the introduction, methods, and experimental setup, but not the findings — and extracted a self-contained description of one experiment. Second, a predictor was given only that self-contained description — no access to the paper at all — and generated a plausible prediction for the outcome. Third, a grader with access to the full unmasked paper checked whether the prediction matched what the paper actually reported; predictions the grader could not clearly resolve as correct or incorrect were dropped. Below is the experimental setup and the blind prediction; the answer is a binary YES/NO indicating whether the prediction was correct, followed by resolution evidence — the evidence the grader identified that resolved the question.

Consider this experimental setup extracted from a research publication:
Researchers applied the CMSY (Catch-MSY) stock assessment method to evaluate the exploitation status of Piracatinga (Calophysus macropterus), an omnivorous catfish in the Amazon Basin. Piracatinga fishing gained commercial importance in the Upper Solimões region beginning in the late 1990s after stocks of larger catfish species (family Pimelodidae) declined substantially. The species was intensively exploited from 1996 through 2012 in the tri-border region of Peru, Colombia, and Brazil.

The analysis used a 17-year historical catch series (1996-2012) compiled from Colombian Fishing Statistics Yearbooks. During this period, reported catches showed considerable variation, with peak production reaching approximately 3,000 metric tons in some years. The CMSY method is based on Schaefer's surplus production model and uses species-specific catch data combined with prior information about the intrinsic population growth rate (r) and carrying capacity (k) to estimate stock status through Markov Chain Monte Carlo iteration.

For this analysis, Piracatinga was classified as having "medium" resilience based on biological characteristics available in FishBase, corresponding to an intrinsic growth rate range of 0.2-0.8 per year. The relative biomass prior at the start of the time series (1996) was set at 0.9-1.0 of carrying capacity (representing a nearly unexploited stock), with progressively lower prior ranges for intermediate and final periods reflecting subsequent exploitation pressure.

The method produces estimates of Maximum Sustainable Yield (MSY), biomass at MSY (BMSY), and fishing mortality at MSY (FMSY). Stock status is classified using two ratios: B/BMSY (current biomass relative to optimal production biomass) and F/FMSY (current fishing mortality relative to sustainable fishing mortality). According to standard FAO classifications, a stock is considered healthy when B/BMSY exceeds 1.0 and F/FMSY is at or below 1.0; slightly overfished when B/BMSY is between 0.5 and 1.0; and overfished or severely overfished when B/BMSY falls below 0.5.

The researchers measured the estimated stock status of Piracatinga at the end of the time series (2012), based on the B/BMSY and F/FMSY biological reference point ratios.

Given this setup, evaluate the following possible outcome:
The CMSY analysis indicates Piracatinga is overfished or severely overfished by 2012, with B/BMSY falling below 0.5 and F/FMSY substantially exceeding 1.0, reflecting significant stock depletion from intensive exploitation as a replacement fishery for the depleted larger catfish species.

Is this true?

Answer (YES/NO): NO